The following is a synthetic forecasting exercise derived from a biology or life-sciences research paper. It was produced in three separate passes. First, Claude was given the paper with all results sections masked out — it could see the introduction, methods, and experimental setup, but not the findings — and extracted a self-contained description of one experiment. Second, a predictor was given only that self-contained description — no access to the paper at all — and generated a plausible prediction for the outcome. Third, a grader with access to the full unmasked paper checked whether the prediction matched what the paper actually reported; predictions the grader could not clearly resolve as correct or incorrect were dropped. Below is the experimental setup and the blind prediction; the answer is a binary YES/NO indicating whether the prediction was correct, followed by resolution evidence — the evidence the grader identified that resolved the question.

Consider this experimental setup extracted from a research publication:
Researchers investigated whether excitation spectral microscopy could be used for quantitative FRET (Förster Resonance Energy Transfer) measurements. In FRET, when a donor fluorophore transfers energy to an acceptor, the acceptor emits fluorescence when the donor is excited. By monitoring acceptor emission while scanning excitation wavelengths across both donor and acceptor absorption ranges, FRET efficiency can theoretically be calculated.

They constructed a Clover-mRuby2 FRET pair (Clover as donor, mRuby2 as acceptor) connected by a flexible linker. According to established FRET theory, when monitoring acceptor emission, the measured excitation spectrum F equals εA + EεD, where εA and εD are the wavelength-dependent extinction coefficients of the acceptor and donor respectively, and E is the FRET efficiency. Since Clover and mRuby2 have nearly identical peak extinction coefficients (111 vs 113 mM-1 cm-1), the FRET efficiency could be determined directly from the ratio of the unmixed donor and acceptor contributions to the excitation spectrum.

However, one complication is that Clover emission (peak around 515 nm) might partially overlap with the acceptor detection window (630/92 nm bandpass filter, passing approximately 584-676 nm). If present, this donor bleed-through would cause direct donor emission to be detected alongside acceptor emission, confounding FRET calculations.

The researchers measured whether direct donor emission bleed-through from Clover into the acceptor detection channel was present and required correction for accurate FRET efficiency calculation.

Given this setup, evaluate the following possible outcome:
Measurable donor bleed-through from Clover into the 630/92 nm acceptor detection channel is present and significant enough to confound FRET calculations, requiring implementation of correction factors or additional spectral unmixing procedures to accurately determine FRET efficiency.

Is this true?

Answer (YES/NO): YES